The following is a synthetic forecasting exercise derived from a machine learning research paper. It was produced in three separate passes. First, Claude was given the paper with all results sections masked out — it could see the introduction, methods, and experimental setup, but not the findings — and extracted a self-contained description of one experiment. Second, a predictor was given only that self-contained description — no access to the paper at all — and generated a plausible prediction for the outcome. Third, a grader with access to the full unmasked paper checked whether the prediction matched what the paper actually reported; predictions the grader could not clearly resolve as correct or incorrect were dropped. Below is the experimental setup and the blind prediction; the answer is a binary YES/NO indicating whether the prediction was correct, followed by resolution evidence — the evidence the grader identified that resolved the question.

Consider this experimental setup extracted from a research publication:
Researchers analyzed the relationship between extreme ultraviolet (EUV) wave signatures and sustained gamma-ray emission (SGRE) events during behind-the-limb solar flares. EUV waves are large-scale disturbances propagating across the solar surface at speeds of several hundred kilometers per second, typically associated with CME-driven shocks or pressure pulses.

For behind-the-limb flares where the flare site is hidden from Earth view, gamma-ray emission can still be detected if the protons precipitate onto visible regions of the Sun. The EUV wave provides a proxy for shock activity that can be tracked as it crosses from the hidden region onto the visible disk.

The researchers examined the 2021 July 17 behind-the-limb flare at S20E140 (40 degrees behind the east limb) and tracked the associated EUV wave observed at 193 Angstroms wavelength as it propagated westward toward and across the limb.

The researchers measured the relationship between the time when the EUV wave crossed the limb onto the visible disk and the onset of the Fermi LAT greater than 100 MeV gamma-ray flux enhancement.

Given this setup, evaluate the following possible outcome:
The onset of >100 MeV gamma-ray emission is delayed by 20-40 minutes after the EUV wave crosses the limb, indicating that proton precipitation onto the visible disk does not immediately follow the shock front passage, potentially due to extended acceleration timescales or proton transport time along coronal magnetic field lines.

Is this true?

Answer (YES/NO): NO